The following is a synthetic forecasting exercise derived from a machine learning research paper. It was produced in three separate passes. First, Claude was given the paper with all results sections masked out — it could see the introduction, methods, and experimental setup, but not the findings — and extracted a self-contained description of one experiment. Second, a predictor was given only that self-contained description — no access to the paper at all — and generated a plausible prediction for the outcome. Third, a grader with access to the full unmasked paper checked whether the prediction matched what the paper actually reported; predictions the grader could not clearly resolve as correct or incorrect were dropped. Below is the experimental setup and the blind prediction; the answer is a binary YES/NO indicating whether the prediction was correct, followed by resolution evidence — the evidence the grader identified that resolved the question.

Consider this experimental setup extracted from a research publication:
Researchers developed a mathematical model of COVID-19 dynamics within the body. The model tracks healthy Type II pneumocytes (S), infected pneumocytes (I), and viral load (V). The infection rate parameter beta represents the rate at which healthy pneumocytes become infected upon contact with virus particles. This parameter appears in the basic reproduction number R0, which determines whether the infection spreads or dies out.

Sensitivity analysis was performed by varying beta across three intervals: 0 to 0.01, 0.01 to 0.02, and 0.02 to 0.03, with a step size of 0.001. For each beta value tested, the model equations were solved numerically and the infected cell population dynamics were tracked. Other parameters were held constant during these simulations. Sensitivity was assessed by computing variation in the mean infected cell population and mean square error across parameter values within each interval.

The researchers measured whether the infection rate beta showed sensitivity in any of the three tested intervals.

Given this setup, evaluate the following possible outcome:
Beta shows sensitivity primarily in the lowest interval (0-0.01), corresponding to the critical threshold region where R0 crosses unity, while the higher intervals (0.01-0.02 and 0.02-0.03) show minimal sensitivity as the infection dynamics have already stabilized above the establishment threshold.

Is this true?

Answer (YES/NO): NO